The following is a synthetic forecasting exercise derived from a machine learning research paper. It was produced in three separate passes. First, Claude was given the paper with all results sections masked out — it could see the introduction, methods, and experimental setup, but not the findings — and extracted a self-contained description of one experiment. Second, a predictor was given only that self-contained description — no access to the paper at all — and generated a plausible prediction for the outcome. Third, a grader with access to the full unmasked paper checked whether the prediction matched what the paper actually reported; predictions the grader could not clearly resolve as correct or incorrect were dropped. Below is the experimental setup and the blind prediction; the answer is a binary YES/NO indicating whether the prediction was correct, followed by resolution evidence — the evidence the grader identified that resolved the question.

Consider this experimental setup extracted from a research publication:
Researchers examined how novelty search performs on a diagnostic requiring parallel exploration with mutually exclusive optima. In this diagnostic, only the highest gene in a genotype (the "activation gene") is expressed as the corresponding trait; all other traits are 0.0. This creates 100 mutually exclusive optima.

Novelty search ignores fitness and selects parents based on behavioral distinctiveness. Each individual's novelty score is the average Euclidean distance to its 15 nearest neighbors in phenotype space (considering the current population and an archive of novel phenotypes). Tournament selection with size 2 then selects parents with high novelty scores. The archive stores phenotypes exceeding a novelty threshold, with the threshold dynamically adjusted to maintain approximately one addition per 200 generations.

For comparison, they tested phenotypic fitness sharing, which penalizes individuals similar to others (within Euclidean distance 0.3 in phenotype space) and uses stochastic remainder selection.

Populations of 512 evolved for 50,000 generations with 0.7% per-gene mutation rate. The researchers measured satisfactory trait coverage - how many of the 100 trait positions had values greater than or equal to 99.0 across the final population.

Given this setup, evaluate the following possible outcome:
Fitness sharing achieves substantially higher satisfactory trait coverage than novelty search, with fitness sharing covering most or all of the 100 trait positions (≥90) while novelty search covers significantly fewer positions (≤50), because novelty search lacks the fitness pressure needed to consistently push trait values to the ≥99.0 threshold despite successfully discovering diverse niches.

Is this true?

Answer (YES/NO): NO